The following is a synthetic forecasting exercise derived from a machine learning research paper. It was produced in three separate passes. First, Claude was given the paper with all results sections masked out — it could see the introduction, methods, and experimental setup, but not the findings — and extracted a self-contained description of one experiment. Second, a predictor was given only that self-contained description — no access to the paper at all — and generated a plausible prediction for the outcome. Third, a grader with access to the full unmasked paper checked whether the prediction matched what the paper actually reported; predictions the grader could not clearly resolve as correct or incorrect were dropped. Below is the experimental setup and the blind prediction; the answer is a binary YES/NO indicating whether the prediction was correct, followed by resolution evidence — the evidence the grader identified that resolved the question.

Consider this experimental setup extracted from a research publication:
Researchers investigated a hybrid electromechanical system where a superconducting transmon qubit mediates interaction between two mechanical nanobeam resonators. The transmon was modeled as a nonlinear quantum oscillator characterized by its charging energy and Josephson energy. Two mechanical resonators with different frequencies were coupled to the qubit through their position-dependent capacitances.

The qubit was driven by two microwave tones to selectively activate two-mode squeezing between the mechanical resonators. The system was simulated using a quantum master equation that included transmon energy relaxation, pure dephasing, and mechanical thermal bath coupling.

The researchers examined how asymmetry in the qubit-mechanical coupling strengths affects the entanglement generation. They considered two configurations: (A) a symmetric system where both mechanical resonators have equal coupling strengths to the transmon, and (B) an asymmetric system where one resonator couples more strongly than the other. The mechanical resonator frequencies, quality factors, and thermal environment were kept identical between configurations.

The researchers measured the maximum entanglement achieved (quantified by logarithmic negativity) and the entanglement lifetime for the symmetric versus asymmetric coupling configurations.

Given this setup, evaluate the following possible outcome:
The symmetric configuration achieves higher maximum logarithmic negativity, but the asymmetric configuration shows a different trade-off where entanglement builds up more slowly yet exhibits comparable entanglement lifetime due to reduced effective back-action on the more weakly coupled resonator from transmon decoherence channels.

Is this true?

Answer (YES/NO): NO